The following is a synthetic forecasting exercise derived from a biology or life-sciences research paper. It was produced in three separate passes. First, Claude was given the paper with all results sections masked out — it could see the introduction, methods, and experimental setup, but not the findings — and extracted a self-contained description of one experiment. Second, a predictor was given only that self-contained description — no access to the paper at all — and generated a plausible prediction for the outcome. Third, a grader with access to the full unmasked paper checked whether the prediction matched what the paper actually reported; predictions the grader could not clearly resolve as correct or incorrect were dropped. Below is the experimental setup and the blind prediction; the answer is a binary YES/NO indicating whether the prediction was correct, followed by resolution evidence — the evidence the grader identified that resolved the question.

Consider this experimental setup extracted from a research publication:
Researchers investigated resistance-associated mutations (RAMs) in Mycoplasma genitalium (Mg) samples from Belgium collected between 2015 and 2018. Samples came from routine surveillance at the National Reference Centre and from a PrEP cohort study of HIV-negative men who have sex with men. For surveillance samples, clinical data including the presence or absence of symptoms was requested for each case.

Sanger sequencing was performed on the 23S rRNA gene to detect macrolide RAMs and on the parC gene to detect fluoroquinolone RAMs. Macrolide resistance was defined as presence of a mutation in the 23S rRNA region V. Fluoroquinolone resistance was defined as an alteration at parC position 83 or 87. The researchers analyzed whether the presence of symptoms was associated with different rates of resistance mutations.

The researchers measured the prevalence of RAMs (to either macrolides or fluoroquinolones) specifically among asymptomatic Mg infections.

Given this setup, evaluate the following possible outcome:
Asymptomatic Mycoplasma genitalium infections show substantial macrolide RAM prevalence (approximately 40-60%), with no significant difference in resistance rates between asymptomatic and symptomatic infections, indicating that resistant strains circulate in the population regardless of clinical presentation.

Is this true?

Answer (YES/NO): NO